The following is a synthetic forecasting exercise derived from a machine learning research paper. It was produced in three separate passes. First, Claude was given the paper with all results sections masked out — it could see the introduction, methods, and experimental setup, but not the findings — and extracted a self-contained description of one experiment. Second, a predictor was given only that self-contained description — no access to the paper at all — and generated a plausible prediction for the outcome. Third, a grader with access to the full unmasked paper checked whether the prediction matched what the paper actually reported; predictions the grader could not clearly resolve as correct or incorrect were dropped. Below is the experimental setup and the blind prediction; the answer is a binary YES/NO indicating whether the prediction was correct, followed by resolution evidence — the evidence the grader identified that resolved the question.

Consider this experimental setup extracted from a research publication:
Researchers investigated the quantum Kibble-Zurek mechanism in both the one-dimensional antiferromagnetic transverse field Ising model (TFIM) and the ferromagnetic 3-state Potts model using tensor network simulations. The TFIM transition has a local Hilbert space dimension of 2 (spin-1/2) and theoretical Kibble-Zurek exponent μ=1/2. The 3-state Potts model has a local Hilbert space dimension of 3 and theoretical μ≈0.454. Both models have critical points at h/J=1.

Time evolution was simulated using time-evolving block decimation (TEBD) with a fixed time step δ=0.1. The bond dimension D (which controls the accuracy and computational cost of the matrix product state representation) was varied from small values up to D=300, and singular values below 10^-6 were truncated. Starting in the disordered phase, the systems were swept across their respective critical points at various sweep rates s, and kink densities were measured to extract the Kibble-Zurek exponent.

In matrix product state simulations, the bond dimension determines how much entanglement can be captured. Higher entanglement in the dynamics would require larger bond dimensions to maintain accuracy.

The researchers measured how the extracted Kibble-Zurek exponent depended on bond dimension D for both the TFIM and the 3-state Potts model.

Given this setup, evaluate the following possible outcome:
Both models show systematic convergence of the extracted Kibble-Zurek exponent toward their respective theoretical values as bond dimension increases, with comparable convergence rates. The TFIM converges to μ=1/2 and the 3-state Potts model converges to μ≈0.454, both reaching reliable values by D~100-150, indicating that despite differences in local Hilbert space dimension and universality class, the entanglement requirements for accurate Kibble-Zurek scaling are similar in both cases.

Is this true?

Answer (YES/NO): NO